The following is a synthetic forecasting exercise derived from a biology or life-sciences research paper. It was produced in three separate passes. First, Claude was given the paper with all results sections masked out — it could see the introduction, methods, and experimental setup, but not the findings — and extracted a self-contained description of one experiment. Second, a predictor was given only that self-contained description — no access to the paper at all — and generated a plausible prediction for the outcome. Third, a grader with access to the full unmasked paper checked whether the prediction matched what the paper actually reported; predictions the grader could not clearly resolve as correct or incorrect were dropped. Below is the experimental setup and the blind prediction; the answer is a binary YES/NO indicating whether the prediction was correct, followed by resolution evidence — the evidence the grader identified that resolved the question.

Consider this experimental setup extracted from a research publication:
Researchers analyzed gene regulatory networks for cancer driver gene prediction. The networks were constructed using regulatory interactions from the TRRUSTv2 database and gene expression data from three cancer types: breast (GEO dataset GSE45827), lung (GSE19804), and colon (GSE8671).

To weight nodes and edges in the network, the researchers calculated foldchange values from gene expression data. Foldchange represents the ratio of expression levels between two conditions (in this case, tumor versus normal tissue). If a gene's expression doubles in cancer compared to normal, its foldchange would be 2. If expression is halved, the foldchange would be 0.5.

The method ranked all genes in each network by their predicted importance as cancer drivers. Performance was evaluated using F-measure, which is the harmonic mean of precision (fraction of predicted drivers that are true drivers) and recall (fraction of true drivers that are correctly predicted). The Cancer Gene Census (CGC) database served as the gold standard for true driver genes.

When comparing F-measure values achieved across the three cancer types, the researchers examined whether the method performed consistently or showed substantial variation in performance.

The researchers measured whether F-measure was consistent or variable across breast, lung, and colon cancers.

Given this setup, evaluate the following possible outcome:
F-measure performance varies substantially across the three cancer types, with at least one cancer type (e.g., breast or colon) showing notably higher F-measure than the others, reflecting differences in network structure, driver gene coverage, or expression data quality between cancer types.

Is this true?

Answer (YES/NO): NO